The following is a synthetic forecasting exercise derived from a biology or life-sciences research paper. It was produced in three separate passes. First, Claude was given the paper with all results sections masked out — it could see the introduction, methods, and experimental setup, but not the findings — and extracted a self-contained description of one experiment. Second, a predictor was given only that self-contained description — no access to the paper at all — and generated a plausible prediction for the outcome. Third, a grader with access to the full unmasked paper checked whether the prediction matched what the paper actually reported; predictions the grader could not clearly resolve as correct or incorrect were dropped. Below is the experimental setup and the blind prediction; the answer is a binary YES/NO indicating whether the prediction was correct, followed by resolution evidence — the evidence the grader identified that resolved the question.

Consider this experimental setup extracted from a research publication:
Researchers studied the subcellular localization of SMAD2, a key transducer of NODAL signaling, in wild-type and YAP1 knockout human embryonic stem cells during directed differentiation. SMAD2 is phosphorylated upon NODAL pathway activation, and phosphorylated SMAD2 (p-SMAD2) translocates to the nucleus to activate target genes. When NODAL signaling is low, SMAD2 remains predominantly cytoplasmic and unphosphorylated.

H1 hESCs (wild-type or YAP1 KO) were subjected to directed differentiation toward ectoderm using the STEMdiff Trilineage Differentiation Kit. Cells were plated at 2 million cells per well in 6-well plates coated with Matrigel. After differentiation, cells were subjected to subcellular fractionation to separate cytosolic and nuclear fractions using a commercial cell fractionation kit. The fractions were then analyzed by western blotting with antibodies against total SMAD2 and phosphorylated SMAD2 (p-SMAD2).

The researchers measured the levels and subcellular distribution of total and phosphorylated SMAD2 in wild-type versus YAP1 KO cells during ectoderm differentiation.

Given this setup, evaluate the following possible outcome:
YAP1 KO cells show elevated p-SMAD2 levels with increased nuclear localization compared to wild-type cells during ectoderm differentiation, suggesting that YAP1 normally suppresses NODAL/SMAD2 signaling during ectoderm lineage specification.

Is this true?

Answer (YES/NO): YES